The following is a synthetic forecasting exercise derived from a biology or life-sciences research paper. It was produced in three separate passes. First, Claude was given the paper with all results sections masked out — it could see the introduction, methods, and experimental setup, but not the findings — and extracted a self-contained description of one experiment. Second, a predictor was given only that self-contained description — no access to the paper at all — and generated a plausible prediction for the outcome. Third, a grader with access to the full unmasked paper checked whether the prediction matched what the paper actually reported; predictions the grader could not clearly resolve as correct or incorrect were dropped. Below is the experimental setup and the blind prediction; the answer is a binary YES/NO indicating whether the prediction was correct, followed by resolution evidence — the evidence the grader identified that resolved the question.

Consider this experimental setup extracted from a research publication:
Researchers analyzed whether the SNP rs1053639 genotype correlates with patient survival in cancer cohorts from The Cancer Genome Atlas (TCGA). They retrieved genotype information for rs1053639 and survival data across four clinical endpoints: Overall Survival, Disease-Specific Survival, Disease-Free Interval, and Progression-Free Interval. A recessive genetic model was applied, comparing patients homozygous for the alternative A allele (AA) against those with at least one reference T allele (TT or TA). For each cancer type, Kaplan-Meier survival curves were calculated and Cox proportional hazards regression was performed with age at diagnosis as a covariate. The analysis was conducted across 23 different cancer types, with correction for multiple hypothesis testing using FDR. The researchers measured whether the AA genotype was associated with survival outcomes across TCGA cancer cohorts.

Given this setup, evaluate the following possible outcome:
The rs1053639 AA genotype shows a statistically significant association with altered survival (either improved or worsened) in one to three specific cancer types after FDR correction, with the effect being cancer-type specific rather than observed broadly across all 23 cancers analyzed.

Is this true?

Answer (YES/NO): YES